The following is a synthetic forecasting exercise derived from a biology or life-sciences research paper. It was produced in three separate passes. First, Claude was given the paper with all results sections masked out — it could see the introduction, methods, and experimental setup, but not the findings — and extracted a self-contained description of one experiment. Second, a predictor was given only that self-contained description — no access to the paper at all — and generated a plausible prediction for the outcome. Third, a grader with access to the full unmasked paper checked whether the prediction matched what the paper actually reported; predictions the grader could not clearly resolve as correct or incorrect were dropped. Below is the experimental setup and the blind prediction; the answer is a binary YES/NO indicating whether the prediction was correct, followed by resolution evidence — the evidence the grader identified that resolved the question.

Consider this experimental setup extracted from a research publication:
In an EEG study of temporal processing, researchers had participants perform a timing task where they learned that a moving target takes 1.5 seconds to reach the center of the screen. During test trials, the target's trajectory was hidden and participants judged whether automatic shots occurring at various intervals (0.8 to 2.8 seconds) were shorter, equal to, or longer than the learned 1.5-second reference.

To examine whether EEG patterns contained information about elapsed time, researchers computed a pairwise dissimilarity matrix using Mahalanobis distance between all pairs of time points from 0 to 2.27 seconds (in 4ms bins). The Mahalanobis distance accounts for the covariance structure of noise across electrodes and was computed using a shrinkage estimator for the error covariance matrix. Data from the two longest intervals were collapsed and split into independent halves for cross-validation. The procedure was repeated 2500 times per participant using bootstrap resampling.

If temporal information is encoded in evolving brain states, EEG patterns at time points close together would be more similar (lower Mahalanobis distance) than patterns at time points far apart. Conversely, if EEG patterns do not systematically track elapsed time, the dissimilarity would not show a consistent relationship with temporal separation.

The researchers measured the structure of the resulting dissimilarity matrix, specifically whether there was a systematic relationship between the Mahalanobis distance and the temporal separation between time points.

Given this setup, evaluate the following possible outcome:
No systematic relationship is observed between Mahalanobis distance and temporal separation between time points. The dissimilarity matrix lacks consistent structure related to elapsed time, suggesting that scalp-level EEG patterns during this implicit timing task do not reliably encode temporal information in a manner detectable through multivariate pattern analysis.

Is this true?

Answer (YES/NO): NO